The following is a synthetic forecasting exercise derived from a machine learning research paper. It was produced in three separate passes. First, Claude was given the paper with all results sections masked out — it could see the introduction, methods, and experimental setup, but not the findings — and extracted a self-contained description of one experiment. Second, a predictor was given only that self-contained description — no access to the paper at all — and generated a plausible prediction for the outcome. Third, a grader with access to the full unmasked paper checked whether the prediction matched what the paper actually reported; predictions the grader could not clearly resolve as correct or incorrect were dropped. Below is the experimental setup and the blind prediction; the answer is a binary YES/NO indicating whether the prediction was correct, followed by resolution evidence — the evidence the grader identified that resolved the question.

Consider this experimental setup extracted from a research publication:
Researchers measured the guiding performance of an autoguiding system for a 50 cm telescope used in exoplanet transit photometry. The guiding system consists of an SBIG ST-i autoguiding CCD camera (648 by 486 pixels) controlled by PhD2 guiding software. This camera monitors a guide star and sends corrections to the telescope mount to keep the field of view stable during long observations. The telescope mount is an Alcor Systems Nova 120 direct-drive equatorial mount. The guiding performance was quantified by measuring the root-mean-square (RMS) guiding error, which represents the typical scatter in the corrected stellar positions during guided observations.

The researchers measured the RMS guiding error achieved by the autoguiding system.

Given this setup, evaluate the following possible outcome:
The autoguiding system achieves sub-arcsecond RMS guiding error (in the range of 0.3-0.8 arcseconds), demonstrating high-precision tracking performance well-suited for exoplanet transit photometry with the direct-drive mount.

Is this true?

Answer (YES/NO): YES